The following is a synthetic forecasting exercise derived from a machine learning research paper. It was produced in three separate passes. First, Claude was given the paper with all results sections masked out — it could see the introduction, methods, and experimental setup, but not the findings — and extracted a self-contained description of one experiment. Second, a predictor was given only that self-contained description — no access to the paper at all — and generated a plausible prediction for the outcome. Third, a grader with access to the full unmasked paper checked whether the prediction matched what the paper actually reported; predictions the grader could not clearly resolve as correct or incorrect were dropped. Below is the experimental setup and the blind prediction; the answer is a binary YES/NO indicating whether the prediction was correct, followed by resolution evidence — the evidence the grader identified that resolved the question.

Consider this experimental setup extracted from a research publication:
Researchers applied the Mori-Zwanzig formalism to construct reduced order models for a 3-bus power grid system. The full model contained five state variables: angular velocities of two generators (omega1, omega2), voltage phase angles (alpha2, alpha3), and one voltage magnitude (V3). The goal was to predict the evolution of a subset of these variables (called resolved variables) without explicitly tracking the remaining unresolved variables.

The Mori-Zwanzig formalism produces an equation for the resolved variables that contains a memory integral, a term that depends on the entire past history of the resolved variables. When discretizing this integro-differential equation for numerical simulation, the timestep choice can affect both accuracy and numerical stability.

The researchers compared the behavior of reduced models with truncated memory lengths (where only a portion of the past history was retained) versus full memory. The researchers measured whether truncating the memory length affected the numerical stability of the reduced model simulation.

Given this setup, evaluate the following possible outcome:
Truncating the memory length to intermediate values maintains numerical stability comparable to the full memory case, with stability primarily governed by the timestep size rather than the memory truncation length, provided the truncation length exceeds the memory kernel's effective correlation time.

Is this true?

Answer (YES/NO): NO